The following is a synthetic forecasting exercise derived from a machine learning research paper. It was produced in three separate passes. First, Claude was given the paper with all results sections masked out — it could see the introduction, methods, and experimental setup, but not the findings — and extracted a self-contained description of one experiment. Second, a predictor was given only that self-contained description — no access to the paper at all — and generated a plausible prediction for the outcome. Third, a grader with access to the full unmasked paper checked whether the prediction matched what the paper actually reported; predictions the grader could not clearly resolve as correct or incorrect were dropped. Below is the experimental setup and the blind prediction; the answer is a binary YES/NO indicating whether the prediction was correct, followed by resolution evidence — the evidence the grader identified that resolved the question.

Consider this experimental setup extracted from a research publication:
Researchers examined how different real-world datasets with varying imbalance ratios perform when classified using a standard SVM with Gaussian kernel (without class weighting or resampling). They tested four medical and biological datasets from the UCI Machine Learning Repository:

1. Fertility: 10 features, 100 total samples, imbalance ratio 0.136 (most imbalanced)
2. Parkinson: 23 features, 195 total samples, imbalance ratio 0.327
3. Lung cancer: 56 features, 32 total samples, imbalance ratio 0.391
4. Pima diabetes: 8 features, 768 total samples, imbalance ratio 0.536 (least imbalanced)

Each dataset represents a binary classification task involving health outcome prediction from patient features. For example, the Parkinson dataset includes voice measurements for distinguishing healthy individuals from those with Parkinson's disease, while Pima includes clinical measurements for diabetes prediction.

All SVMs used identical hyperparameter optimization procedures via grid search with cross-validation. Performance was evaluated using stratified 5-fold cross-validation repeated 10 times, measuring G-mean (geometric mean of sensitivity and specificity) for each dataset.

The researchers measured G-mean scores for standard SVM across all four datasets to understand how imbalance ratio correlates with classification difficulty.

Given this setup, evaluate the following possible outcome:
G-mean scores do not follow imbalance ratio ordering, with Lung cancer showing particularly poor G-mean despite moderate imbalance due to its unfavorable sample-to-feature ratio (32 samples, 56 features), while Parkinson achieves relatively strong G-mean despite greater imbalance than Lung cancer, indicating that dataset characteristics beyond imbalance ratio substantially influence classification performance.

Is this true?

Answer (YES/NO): YES